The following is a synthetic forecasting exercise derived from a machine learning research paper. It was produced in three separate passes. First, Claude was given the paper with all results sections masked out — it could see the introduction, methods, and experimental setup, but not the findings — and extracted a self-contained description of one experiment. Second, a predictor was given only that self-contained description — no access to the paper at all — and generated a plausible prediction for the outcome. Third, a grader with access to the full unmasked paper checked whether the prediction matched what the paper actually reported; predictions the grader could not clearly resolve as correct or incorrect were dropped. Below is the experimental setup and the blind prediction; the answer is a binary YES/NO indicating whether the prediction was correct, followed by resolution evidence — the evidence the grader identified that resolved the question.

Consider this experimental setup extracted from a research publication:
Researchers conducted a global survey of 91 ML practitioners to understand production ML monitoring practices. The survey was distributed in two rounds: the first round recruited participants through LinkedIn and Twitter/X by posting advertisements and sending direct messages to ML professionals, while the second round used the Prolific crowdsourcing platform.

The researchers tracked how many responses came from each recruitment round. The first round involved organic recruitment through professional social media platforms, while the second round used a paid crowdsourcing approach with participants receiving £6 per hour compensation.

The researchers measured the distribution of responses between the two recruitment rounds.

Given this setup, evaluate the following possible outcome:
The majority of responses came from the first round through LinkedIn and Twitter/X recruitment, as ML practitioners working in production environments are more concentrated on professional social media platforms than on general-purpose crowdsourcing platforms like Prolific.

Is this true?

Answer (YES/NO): YES